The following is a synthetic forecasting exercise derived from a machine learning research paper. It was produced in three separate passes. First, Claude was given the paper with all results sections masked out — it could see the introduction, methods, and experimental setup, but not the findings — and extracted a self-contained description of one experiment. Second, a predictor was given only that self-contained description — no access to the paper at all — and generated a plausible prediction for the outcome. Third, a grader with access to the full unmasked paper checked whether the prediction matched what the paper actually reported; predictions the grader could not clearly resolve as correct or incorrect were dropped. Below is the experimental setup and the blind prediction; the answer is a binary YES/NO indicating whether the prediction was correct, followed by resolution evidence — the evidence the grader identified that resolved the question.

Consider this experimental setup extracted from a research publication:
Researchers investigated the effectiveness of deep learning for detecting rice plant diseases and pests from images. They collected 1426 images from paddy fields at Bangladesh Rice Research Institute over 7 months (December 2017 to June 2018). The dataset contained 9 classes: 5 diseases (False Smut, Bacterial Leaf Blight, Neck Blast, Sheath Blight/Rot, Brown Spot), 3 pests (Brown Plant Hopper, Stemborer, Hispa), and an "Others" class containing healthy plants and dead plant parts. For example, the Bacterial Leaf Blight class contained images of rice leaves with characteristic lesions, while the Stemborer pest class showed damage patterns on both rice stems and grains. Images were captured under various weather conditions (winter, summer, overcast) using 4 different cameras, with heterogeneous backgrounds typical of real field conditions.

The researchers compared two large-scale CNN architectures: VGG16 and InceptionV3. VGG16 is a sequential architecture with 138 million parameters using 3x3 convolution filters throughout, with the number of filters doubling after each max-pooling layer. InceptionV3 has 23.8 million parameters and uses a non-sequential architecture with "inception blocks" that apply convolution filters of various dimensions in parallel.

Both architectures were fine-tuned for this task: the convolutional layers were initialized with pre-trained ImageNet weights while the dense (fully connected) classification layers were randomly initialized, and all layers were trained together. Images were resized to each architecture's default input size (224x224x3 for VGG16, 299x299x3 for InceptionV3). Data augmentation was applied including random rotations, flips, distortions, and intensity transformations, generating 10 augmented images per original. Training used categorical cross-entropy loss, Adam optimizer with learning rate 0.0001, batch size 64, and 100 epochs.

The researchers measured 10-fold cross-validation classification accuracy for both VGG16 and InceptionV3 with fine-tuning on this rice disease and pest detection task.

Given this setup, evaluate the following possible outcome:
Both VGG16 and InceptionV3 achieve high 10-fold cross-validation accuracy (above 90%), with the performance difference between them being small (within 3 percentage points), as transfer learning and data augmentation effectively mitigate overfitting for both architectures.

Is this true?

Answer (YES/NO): YES